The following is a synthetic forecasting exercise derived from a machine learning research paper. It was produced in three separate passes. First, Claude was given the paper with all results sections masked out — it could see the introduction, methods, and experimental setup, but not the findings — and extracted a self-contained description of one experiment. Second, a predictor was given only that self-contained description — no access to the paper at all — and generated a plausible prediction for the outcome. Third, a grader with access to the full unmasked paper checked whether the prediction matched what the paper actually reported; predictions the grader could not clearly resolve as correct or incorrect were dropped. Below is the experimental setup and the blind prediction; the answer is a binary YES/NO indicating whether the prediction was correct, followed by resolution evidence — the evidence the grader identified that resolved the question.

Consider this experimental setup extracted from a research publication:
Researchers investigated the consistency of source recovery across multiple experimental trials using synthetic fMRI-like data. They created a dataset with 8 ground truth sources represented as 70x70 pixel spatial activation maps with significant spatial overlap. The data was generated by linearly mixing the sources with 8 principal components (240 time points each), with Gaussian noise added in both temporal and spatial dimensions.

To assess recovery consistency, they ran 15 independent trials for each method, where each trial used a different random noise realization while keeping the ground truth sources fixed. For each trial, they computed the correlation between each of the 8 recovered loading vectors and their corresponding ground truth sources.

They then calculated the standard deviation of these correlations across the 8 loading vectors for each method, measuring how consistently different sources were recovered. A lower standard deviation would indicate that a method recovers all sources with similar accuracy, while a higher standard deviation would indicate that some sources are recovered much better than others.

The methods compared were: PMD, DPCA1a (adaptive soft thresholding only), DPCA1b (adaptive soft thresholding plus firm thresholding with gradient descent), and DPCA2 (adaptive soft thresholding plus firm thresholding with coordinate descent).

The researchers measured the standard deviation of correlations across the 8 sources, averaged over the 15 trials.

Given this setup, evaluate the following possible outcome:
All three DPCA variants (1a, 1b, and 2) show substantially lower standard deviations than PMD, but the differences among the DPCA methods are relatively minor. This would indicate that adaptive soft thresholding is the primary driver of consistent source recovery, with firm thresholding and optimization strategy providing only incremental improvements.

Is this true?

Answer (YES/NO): NO